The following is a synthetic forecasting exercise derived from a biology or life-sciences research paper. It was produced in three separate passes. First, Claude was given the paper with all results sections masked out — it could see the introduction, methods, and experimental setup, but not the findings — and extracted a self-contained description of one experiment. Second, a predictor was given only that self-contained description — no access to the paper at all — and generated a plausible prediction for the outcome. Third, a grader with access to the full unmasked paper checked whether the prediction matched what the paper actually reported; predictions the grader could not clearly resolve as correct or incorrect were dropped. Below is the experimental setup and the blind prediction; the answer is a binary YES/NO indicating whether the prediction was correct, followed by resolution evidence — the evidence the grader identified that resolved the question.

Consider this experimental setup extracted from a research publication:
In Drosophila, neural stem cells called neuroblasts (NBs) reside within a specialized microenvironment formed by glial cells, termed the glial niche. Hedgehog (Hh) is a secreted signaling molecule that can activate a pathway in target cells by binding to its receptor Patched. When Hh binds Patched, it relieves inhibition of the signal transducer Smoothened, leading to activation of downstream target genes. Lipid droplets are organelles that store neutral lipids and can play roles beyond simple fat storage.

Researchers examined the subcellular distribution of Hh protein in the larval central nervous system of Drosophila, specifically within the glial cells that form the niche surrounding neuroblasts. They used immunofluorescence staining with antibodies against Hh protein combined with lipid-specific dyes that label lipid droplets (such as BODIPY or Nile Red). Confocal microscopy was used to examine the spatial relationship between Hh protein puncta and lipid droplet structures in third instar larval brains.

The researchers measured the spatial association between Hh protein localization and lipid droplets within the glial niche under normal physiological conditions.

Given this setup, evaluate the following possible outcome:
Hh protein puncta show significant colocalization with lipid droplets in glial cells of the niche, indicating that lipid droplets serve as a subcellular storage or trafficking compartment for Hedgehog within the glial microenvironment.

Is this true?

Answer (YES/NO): YES